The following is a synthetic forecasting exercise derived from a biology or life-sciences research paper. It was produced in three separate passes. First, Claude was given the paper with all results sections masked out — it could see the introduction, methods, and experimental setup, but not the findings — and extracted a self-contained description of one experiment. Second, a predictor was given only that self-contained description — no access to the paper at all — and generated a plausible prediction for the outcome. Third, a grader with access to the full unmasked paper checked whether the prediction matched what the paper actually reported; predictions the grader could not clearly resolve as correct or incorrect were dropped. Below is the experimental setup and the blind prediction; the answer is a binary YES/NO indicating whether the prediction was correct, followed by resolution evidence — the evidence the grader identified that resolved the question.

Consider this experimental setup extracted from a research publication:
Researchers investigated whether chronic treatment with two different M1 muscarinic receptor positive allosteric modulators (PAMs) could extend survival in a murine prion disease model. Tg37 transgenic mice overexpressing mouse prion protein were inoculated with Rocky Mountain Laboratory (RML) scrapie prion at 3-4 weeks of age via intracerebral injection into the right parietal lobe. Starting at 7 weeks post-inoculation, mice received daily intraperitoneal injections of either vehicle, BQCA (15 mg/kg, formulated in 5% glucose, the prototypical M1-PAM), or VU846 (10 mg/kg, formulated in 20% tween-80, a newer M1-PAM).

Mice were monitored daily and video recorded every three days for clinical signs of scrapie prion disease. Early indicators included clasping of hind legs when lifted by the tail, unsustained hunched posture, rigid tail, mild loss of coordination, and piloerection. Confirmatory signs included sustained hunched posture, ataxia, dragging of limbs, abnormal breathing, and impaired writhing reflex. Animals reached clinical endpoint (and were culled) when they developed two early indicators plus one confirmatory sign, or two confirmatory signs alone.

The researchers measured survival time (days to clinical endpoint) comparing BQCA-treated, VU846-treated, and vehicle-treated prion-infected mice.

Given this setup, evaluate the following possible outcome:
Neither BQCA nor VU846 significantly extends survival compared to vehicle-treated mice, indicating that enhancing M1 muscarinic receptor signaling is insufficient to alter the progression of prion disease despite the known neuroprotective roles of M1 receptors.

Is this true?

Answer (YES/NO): NO